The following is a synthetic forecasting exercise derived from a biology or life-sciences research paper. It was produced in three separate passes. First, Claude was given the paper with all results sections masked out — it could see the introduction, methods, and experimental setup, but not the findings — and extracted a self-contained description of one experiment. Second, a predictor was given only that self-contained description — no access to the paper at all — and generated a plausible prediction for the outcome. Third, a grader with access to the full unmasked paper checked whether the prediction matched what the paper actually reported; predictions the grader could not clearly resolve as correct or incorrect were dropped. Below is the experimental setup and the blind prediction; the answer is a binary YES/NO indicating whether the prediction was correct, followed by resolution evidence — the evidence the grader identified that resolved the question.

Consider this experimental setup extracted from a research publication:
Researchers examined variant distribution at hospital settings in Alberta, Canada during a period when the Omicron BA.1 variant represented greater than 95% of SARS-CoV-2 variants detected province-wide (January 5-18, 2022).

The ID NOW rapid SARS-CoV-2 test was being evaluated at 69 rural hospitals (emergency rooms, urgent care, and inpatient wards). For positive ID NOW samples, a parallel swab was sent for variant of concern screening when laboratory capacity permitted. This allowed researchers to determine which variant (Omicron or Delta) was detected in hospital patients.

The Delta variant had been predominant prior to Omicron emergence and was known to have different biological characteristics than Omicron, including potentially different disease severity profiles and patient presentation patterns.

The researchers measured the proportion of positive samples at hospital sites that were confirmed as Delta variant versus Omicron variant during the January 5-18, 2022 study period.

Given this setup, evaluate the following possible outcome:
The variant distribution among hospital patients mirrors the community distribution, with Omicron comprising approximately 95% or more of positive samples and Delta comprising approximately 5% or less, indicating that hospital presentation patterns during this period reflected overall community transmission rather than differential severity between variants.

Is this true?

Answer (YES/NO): NO